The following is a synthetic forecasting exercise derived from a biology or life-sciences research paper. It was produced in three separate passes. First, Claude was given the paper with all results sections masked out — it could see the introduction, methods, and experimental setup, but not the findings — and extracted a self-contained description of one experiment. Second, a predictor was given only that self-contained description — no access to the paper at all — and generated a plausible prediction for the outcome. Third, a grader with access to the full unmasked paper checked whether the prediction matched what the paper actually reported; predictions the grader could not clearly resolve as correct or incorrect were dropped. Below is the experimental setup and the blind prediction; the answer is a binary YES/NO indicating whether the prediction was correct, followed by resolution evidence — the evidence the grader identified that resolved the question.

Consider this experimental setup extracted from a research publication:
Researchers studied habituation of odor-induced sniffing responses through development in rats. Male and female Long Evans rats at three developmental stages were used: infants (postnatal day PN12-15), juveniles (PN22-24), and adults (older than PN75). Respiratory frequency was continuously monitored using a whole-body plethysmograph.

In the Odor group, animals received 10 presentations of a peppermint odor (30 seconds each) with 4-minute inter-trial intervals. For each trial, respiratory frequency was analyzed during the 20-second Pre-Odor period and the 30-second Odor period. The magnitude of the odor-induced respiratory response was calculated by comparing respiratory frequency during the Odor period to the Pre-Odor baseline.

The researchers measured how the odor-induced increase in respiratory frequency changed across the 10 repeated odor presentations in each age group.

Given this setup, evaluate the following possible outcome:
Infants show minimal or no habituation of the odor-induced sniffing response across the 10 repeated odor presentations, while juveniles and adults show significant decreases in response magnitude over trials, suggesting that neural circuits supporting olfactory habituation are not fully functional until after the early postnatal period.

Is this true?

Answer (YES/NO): NO